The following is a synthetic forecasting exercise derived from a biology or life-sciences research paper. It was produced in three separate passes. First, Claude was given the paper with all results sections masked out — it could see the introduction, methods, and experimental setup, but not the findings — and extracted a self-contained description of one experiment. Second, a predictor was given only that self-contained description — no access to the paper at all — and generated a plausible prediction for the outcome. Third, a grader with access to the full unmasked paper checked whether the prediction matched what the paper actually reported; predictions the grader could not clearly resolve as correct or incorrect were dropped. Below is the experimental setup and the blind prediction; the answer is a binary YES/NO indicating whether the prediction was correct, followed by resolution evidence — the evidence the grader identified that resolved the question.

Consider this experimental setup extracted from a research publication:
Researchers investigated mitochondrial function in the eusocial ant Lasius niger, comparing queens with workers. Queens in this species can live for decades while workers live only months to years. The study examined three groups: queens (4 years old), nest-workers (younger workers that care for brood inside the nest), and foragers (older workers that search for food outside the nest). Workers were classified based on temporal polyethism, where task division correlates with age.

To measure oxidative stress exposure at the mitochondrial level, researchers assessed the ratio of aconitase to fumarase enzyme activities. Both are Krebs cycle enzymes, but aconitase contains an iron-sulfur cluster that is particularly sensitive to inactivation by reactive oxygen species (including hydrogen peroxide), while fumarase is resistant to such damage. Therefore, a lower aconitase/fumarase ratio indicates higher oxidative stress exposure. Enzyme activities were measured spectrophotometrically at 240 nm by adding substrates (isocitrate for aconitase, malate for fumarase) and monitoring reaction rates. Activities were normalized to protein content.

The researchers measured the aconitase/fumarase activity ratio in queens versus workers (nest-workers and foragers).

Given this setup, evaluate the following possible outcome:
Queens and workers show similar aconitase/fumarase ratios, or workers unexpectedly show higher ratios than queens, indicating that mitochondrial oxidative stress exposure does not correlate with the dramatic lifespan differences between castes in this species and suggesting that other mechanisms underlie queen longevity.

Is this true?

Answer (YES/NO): YES